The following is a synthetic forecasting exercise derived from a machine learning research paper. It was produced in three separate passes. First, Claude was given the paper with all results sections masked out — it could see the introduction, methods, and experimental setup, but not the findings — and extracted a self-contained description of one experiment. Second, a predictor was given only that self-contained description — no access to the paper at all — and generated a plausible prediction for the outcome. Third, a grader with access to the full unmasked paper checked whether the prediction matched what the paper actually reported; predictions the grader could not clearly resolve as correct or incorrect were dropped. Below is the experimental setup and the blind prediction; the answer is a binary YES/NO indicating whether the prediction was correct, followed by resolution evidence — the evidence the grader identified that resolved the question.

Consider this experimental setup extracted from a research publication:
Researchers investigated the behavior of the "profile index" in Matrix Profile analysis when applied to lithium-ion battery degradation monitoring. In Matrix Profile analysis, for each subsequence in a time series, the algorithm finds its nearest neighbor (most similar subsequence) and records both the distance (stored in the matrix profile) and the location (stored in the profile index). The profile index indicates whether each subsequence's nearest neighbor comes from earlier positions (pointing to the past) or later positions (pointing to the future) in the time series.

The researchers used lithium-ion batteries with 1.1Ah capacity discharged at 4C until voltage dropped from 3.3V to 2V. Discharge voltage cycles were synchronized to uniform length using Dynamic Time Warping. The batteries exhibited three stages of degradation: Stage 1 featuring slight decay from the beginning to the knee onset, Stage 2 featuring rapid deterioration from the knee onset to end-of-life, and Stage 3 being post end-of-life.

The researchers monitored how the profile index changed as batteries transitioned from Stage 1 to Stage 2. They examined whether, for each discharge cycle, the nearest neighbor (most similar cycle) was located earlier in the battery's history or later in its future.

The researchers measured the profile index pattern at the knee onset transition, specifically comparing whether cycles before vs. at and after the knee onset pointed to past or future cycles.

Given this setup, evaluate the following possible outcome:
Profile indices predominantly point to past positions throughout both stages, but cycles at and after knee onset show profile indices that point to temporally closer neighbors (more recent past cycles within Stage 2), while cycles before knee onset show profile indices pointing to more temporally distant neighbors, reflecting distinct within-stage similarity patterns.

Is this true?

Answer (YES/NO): NO